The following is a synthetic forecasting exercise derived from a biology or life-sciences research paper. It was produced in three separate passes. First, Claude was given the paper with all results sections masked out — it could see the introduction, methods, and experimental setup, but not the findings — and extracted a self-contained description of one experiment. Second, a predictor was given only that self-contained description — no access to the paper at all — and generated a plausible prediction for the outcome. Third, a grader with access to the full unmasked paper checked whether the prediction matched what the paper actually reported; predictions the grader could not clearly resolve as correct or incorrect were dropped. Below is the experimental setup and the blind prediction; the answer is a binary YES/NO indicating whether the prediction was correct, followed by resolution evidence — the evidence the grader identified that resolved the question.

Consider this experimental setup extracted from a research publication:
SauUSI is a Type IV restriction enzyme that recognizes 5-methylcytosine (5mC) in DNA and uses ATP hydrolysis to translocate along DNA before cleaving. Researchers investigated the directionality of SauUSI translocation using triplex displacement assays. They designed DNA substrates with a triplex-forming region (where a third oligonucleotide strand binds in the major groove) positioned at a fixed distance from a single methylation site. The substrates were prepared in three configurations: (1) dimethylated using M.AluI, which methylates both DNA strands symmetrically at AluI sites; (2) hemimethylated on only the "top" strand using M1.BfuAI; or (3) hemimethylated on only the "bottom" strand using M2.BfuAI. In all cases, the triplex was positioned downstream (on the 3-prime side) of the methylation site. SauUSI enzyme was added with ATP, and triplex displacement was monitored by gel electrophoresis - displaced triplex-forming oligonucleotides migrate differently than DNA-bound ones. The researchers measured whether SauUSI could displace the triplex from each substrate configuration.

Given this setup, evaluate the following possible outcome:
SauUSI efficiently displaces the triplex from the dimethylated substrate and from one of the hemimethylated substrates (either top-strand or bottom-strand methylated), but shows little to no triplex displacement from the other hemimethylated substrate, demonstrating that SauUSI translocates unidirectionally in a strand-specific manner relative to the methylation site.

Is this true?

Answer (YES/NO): YES